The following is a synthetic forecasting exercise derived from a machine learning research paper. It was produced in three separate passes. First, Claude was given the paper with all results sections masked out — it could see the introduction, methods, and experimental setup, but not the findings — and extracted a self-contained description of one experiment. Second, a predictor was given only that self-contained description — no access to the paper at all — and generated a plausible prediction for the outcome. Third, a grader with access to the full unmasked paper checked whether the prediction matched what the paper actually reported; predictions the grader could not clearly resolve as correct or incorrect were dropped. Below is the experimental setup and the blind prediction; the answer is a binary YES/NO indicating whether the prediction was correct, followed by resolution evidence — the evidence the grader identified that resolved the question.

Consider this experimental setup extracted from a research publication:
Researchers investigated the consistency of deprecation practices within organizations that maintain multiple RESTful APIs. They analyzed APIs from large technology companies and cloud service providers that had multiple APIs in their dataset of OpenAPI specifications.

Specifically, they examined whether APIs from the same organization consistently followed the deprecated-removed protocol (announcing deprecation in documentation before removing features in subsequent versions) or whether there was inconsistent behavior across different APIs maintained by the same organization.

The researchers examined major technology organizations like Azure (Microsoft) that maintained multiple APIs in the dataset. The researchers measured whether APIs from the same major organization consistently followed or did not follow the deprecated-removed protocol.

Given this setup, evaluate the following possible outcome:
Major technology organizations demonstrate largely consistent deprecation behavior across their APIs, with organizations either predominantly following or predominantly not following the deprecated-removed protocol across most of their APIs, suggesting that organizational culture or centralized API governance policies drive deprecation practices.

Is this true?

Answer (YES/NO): NO